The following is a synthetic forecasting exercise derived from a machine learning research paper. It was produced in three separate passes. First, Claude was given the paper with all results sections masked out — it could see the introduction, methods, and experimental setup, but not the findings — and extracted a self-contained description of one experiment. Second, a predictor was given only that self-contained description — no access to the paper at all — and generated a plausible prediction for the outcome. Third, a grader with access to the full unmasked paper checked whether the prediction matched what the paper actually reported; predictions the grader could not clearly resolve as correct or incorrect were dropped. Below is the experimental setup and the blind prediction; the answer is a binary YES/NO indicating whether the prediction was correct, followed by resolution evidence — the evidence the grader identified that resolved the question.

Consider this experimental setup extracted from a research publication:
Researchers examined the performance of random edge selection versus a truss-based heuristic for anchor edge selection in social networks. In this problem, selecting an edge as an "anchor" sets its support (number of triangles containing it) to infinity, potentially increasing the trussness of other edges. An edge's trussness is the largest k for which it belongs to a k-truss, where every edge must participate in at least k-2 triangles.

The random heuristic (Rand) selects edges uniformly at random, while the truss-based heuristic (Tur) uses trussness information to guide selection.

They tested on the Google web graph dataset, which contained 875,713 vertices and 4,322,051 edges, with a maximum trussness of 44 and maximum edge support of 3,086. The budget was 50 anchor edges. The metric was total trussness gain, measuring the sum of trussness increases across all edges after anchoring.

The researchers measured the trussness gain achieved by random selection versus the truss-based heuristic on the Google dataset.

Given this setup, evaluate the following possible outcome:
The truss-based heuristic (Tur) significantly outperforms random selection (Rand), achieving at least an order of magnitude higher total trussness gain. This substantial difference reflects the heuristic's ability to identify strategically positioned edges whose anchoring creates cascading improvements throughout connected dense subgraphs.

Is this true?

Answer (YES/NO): NO